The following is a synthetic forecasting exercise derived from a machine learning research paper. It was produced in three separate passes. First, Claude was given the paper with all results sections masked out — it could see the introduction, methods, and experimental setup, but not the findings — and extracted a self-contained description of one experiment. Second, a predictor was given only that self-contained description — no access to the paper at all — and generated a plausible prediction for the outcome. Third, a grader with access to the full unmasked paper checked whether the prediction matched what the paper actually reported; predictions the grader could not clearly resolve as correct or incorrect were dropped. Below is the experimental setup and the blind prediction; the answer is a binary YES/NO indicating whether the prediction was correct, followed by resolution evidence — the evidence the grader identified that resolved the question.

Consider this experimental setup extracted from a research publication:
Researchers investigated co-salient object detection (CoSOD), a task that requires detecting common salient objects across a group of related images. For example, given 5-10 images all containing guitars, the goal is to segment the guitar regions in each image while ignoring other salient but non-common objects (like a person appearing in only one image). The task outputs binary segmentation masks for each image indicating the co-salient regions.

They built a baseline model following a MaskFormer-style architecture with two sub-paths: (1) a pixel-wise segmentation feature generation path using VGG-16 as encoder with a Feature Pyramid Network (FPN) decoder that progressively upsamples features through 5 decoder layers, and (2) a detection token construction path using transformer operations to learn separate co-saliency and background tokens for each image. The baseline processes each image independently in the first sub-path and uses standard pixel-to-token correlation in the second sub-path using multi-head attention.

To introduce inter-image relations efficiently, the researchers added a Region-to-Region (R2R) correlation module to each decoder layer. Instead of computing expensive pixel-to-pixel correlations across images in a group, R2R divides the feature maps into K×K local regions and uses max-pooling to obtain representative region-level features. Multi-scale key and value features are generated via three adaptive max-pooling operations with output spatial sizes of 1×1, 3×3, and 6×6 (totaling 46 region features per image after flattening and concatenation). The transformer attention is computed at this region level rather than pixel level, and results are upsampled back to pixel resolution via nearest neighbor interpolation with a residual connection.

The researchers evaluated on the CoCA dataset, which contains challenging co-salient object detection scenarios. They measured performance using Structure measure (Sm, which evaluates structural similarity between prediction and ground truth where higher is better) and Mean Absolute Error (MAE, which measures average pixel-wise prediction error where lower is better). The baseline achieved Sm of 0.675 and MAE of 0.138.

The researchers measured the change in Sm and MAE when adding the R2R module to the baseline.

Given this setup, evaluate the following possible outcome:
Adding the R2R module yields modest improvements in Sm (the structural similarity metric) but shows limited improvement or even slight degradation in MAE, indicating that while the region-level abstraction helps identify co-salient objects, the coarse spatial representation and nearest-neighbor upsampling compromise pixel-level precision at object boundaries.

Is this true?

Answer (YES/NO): NO